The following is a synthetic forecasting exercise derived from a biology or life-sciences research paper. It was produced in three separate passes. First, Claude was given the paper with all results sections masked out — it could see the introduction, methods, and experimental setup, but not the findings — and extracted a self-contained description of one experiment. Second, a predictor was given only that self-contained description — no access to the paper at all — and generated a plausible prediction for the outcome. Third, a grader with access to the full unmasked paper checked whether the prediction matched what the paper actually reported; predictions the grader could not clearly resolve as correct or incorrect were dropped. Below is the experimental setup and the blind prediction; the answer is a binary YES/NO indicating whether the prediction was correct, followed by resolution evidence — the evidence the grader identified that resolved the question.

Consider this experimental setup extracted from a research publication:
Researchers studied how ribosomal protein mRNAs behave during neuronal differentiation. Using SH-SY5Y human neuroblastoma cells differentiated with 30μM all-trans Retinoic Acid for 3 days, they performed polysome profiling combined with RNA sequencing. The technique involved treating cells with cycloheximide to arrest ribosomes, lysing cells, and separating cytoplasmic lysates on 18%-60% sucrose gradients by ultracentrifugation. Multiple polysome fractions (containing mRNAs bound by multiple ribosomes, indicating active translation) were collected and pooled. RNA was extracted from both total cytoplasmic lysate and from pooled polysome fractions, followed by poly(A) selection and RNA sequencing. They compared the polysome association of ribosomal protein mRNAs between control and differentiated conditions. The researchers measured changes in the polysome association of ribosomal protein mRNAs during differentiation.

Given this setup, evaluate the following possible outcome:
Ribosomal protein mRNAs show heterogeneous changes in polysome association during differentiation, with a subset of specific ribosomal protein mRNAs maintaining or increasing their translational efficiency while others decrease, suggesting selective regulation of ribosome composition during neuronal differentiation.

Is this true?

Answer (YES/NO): NO